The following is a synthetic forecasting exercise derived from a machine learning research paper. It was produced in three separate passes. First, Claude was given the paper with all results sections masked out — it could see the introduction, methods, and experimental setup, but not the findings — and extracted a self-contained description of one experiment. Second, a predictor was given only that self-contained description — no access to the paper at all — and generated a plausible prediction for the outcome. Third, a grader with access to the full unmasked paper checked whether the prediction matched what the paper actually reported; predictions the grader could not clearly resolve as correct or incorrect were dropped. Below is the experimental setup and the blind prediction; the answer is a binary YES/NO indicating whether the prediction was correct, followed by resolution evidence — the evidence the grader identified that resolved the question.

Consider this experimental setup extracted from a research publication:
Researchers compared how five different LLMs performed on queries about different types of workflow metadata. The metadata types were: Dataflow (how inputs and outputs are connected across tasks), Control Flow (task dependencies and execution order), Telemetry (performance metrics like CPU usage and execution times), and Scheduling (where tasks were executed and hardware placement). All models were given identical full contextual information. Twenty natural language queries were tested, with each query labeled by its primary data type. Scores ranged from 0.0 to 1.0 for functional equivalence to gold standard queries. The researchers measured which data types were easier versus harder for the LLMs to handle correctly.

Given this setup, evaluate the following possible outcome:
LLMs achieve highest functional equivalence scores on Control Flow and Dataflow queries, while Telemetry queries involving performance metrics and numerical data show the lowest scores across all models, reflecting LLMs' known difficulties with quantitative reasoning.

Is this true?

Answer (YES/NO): NO